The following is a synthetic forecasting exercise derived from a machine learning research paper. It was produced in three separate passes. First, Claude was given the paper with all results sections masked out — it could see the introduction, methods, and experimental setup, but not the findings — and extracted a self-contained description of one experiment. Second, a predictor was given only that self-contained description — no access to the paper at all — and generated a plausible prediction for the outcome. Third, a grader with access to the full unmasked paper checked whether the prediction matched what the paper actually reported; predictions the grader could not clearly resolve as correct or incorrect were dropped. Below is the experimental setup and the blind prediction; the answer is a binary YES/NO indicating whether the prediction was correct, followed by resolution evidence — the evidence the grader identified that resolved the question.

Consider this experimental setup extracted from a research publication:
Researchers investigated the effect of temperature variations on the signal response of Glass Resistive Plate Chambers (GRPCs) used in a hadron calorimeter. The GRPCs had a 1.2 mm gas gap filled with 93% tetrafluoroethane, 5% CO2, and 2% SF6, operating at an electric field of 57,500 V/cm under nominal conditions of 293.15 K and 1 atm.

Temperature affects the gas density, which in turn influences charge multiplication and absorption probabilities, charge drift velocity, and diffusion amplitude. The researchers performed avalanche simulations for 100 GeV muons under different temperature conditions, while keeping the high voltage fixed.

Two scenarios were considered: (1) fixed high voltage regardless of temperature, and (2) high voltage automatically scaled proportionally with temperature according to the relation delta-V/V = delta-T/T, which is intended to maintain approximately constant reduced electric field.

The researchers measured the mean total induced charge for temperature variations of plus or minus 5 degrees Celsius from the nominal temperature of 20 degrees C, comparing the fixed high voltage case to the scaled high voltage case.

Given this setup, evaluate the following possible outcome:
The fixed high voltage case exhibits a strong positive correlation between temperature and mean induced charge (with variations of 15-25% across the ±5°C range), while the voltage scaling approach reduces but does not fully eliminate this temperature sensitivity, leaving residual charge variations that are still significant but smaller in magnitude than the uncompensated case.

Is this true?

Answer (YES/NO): YES